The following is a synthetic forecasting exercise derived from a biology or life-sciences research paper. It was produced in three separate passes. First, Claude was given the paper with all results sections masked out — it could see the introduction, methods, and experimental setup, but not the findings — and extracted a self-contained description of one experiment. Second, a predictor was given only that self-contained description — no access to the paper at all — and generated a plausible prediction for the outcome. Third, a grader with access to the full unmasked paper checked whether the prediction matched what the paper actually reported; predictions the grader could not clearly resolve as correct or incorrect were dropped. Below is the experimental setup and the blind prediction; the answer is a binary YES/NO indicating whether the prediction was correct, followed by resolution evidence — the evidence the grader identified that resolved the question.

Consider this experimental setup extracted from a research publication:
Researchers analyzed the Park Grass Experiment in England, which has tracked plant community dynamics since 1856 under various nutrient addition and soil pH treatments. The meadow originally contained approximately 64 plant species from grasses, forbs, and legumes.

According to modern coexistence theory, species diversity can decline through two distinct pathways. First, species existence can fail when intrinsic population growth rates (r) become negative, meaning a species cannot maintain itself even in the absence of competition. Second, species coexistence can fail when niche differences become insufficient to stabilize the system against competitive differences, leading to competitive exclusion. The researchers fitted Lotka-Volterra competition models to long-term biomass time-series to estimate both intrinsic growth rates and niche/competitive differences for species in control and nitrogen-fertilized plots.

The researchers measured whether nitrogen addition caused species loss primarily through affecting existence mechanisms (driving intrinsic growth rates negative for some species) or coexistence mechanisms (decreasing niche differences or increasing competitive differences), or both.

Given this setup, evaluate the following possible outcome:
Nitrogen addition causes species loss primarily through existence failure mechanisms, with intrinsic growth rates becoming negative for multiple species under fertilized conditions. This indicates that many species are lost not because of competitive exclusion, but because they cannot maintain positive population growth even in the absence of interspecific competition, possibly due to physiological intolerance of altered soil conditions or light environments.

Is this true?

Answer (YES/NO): NO